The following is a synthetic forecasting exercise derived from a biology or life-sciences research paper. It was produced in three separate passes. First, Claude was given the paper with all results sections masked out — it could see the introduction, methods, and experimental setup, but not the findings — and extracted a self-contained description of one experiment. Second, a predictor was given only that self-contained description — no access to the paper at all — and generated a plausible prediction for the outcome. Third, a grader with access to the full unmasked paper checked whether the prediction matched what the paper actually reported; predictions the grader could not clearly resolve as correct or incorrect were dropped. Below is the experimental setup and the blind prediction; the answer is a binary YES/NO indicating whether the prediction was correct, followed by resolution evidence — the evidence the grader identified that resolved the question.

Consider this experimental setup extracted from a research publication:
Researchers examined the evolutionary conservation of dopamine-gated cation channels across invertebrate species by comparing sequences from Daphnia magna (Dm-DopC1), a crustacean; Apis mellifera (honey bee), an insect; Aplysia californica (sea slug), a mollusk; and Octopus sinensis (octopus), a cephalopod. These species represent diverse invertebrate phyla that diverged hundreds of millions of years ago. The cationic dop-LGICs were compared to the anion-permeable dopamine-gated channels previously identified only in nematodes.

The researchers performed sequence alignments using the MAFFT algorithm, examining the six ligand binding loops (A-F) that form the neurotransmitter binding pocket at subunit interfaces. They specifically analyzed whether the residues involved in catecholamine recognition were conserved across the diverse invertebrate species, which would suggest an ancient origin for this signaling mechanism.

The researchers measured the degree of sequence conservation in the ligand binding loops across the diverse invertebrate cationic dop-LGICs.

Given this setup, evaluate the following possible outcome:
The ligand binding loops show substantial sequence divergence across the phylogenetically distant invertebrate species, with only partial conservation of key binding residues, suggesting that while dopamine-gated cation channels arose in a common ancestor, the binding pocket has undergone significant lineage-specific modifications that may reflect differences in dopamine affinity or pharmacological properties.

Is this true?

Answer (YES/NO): NO